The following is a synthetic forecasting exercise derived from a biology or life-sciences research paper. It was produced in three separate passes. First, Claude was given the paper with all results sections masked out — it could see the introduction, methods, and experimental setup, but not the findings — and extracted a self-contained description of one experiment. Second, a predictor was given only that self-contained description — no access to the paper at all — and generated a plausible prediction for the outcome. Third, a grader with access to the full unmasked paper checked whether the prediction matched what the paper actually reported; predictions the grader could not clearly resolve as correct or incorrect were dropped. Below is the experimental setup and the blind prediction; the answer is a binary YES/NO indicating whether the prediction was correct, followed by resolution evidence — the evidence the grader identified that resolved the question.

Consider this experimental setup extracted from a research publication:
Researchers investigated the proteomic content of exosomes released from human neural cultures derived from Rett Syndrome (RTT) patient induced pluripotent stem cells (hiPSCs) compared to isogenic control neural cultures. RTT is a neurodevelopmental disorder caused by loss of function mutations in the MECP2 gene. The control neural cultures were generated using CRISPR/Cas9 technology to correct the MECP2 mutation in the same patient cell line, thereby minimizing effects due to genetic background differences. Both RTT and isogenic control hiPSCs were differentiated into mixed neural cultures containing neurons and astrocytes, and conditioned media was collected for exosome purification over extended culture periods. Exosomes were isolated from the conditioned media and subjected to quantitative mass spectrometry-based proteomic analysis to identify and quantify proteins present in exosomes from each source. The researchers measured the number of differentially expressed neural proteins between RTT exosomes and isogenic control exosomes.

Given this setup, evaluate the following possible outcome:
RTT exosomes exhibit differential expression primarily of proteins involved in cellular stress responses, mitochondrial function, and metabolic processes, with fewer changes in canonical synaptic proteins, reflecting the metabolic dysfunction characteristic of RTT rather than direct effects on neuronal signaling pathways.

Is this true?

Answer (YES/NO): NO